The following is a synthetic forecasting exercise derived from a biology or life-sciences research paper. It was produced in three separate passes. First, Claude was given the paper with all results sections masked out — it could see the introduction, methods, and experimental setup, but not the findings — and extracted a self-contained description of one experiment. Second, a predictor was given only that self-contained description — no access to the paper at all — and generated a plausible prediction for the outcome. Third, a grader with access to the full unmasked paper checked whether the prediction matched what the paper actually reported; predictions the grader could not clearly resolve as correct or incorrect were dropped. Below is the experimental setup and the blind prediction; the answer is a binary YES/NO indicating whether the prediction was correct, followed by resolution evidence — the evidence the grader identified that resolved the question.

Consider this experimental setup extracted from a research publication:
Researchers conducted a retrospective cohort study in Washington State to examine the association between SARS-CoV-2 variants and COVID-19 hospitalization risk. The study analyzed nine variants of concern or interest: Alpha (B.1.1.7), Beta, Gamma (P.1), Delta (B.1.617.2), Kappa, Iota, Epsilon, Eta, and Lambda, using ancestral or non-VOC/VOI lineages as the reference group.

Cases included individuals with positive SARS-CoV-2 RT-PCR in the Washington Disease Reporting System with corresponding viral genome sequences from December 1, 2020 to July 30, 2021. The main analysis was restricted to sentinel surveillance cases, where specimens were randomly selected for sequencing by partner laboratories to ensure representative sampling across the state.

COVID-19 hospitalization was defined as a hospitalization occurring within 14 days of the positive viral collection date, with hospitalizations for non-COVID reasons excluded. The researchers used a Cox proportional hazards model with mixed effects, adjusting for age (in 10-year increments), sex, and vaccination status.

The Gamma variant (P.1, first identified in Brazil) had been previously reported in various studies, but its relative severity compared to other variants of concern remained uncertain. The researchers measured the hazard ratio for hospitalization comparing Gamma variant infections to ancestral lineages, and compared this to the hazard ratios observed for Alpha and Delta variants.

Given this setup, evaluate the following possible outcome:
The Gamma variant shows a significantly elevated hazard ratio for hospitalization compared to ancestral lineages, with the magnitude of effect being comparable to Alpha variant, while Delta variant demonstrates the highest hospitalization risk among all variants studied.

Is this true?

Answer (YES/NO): NO